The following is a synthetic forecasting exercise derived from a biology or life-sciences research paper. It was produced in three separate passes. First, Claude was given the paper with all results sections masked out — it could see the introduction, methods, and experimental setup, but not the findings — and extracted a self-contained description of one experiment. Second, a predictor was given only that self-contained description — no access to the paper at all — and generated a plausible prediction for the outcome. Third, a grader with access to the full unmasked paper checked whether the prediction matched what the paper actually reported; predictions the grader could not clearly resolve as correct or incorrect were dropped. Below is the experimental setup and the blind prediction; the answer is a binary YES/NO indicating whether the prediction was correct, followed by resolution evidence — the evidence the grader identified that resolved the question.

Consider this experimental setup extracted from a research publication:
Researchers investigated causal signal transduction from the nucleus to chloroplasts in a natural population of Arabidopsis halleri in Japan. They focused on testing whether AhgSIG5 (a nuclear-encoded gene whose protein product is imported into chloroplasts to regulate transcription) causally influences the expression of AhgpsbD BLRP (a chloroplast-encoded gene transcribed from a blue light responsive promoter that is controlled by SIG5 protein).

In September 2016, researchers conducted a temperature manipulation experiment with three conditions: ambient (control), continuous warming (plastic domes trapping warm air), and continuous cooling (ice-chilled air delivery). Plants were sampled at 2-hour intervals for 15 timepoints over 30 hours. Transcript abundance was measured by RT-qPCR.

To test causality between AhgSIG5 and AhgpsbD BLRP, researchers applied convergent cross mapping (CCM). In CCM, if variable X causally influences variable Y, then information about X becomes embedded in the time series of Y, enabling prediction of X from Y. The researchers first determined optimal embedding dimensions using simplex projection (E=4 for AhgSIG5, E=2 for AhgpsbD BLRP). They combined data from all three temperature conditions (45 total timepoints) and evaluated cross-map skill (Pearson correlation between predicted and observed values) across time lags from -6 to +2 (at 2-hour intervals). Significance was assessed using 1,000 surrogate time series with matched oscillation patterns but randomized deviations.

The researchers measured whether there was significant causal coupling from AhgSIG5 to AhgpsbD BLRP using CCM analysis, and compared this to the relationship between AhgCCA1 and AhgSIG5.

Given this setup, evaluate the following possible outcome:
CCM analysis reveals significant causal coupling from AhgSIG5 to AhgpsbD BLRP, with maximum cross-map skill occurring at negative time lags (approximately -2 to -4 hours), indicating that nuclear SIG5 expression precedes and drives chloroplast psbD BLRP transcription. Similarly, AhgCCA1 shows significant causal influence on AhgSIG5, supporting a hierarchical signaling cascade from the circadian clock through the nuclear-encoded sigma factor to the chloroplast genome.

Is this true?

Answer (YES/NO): NO